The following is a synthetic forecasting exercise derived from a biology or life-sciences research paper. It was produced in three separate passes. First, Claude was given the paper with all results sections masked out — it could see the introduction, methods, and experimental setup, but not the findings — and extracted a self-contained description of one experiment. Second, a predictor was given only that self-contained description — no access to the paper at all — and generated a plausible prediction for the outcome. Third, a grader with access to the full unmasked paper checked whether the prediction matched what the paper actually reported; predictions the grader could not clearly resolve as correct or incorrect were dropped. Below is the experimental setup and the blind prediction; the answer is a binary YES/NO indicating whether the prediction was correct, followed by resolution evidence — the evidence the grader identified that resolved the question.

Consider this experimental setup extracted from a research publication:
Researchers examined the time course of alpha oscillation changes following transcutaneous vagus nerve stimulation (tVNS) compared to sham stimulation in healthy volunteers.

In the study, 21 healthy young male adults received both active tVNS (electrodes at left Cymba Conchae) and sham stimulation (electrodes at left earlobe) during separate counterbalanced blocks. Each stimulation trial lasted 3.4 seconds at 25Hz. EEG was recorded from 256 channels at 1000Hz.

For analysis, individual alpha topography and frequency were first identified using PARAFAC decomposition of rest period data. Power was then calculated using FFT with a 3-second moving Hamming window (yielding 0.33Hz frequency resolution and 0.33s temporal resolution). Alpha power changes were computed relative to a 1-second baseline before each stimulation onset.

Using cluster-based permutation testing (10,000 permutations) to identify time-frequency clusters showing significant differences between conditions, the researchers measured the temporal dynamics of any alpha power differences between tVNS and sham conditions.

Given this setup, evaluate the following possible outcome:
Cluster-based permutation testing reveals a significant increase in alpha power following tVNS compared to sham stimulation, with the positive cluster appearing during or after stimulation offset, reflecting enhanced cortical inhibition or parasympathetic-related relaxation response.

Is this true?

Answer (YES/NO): NO